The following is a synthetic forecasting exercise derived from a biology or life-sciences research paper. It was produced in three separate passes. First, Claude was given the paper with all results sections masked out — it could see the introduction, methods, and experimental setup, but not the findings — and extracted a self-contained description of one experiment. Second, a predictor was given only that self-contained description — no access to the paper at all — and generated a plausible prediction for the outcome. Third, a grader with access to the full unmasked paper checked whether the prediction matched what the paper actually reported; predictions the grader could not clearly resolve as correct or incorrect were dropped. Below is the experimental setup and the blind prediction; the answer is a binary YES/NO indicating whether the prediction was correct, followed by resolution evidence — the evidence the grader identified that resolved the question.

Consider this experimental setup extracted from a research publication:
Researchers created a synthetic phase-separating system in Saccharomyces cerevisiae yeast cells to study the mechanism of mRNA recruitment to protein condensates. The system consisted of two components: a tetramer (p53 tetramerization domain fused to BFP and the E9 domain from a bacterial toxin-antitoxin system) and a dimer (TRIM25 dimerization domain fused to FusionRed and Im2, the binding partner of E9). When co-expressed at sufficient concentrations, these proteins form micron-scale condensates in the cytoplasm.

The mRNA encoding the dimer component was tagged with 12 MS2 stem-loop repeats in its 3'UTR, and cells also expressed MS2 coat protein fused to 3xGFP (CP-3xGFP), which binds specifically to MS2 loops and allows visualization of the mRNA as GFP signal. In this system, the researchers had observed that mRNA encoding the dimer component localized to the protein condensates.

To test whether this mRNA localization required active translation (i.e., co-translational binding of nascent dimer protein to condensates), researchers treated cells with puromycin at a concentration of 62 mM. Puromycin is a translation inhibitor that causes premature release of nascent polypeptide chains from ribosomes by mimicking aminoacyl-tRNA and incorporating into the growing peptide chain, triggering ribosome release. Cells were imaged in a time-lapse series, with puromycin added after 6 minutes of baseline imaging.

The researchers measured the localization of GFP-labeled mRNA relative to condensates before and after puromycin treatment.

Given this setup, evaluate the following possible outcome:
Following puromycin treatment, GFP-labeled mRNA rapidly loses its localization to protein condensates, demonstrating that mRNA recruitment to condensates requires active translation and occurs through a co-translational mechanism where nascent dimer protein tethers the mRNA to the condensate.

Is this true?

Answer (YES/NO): YES